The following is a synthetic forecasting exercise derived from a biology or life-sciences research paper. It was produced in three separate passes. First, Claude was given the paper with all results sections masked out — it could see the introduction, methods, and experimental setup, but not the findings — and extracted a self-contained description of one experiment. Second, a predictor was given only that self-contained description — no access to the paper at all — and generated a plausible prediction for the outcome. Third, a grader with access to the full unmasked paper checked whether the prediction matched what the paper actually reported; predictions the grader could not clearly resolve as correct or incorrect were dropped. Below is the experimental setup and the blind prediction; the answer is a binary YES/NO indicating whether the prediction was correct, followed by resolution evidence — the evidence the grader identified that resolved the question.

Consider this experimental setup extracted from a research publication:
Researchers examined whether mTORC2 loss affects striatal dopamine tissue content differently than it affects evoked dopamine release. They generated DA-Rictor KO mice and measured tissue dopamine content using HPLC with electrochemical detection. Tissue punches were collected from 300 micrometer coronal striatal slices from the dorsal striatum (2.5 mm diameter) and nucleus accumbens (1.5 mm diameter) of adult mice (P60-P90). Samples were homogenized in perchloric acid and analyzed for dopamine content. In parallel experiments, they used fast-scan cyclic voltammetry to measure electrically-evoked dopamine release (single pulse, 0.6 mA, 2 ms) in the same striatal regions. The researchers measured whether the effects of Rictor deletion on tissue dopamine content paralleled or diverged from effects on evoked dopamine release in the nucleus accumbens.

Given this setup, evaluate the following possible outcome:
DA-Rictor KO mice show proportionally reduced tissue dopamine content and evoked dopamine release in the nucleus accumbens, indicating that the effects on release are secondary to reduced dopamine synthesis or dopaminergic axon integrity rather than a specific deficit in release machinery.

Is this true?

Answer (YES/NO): NO